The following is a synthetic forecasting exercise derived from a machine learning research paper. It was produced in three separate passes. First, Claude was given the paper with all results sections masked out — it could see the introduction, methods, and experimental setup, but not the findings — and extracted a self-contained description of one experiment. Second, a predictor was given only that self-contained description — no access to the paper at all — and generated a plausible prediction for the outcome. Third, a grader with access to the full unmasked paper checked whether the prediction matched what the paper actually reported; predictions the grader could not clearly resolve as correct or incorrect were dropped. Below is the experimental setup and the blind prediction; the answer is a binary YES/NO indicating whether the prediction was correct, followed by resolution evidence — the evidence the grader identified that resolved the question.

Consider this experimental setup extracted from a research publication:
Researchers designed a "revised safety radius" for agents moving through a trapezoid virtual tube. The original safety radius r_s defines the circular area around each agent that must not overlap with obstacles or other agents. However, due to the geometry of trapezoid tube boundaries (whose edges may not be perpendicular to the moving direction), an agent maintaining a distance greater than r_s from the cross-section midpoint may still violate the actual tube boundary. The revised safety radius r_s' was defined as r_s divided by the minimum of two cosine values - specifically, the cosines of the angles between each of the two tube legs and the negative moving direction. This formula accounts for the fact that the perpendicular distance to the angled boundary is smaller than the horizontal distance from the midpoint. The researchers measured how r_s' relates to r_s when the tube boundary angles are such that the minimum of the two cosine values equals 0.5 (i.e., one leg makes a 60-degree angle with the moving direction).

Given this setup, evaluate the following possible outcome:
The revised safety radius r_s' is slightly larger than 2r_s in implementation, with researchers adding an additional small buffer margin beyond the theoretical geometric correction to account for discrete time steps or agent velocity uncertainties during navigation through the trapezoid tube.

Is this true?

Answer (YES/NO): NO